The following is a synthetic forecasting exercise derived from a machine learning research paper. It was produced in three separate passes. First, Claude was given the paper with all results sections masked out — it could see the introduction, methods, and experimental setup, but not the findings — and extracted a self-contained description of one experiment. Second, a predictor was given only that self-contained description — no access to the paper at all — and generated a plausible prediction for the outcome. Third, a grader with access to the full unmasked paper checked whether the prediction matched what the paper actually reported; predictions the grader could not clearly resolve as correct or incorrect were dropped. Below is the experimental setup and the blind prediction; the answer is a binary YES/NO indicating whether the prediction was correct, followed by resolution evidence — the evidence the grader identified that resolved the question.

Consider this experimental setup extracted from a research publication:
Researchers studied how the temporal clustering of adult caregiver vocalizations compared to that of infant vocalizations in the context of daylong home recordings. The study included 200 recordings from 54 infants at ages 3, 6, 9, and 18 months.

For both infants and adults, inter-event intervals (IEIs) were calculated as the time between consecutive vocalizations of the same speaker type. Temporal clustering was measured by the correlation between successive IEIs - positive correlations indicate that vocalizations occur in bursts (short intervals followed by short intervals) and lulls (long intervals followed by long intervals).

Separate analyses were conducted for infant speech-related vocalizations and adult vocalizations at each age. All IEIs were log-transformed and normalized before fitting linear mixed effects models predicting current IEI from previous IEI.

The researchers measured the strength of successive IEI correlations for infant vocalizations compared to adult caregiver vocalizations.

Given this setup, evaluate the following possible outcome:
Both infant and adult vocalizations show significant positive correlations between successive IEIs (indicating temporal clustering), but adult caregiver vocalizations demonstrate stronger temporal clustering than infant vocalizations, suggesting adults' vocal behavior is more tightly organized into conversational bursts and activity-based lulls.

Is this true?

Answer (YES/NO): NO